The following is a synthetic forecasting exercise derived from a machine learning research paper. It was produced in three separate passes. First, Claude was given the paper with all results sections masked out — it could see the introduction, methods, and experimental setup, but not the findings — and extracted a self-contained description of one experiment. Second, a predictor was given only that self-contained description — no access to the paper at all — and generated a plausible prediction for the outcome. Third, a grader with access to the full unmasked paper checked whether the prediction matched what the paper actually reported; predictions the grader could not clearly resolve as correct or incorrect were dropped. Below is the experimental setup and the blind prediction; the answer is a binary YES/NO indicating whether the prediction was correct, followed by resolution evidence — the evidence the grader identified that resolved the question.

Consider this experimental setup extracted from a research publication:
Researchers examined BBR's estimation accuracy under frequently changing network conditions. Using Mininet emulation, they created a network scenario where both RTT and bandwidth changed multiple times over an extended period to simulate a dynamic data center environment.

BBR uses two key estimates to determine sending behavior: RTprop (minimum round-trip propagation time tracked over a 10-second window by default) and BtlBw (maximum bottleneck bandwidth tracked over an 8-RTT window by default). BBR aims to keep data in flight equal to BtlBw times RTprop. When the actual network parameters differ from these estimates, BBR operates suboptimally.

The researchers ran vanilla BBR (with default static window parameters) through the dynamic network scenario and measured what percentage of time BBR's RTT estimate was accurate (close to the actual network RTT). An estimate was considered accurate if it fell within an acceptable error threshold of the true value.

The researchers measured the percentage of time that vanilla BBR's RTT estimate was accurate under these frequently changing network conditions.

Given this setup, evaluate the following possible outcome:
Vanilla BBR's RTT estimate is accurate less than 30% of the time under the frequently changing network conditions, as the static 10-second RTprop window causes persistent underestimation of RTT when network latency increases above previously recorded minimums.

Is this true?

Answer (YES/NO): NO